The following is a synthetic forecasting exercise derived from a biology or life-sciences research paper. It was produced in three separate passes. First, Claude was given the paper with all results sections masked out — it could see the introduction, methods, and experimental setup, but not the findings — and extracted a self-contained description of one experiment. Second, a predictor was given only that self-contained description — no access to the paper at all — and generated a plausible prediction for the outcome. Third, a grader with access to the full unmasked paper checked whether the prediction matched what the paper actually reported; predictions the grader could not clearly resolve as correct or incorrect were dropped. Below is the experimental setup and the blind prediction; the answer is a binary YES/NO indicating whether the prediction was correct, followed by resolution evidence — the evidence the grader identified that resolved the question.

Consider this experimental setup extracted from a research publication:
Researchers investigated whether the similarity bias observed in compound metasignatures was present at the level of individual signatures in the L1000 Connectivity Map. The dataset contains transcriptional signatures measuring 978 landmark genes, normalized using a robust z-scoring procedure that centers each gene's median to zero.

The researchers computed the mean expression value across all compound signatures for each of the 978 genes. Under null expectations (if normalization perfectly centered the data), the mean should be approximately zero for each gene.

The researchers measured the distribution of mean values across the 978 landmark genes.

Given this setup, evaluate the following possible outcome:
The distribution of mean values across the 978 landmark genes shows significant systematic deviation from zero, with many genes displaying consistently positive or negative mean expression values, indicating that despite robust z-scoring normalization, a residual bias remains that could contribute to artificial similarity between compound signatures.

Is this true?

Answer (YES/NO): YES